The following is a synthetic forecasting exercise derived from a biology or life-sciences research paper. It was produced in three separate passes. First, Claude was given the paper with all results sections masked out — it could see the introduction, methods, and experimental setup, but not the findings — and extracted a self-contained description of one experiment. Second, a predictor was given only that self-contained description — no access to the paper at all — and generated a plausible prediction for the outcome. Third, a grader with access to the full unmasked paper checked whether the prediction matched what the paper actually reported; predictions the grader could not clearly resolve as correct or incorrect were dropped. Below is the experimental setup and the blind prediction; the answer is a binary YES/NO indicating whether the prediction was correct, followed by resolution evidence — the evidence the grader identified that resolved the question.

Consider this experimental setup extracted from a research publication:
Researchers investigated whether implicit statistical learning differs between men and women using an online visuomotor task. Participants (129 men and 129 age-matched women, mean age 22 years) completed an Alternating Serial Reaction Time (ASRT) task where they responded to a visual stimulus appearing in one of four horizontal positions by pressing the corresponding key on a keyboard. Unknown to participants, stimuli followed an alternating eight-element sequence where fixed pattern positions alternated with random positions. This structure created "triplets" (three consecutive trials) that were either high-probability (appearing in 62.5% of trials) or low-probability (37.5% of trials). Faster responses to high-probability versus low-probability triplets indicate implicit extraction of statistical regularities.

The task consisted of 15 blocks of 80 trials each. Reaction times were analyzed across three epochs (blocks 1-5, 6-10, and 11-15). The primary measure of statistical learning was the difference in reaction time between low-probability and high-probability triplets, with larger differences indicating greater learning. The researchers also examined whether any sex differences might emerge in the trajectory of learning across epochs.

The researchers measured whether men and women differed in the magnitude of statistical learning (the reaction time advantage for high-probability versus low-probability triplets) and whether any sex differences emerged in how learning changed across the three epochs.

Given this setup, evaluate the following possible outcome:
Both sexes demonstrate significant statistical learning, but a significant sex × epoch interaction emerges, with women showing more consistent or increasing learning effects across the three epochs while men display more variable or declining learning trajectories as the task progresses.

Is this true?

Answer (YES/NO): NO